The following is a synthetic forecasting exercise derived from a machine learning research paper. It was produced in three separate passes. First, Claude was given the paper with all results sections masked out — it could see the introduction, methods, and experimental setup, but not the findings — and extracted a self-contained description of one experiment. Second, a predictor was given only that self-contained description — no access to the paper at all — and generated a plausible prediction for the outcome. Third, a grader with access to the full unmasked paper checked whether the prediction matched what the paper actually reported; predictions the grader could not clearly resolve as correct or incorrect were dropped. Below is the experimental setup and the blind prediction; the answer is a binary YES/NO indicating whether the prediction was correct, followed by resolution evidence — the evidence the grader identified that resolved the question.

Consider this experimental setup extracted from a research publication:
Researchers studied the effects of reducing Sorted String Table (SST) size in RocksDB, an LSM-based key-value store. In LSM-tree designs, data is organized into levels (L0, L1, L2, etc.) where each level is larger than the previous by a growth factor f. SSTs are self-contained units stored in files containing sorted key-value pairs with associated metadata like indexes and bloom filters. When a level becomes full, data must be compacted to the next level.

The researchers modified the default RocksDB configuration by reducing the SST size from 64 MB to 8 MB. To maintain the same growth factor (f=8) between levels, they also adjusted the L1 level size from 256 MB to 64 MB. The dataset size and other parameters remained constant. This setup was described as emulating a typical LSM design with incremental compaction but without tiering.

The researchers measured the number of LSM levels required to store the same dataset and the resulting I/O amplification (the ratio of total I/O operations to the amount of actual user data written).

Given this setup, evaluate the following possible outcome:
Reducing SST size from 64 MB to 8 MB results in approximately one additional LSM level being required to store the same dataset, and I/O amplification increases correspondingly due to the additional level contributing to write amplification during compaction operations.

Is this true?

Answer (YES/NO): NO